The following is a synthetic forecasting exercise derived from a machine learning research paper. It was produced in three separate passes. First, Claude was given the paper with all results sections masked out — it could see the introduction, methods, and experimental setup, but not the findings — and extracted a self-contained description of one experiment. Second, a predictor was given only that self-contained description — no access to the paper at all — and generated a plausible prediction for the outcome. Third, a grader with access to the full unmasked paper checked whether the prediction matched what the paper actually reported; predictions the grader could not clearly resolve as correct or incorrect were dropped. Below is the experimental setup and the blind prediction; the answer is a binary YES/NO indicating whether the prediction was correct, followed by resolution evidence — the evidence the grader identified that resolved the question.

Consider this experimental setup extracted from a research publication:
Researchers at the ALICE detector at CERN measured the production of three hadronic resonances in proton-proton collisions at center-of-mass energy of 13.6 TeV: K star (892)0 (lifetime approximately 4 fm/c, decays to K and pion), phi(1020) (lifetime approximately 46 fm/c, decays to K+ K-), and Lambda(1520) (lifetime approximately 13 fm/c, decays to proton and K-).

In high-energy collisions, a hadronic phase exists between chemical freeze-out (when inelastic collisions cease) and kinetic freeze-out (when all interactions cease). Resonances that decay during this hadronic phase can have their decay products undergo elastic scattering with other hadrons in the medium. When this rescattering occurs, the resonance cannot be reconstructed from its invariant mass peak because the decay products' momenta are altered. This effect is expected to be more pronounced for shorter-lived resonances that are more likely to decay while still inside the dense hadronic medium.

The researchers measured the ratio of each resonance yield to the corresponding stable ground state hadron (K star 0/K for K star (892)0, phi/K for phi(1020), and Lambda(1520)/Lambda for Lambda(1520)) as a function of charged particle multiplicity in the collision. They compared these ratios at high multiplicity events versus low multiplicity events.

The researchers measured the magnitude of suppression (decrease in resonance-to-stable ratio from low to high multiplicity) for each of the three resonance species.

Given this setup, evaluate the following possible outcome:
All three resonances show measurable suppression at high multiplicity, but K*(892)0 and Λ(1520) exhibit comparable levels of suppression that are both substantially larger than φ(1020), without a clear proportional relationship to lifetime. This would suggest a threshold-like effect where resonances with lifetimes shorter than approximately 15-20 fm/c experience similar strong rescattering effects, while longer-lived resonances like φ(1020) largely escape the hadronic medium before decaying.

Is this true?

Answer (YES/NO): NO